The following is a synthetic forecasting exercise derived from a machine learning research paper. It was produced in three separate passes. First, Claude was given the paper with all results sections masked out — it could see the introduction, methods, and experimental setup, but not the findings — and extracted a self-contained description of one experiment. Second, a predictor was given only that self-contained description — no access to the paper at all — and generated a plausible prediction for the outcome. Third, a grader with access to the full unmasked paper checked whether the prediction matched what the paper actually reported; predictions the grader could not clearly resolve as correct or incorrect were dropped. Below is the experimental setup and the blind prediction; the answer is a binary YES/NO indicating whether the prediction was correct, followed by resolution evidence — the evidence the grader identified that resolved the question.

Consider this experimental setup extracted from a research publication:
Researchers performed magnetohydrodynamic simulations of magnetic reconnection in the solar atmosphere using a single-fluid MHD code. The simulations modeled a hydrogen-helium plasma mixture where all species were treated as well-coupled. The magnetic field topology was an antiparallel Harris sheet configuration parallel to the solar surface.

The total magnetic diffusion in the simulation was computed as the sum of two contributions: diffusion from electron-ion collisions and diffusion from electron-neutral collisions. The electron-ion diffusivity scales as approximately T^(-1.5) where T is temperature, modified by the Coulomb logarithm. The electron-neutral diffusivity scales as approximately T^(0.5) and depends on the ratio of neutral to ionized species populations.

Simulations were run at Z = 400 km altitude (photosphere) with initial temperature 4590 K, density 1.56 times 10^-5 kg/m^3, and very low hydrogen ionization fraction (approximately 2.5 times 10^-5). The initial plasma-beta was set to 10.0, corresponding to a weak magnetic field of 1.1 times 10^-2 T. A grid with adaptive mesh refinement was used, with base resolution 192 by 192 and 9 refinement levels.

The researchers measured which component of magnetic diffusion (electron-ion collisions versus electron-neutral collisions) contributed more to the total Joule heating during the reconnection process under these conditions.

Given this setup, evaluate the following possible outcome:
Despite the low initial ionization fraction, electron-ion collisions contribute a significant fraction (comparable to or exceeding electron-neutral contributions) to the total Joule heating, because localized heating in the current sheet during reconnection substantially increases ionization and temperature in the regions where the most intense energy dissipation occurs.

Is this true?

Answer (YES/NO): NO